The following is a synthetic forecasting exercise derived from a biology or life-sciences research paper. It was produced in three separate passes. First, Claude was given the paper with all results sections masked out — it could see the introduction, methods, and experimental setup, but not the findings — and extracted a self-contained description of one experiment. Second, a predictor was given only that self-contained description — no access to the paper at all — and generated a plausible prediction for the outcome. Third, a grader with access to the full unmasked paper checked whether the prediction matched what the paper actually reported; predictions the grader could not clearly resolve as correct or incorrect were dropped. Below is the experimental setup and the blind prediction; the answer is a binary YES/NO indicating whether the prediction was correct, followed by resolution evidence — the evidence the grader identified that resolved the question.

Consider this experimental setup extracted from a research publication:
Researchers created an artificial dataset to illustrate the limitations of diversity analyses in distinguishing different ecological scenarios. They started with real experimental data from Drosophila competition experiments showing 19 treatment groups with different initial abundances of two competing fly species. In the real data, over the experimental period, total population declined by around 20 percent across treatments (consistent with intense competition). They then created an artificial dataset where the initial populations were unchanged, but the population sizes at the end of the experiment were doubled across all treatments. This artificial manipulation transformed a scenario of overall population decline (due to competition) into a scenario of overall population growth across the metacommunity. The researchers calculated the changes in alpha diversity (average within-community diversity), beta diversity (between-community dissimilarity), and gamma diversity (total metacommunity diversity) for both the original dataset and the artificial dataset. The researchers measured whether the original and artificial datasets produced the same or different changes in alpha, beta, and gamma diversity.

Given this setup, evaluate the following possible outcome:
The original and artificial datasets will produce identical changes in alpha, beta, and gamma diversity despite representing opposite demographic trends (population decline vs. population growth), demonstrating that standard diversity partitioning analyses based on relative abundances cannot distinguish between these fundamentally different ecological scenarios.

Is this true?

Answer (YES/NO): YES